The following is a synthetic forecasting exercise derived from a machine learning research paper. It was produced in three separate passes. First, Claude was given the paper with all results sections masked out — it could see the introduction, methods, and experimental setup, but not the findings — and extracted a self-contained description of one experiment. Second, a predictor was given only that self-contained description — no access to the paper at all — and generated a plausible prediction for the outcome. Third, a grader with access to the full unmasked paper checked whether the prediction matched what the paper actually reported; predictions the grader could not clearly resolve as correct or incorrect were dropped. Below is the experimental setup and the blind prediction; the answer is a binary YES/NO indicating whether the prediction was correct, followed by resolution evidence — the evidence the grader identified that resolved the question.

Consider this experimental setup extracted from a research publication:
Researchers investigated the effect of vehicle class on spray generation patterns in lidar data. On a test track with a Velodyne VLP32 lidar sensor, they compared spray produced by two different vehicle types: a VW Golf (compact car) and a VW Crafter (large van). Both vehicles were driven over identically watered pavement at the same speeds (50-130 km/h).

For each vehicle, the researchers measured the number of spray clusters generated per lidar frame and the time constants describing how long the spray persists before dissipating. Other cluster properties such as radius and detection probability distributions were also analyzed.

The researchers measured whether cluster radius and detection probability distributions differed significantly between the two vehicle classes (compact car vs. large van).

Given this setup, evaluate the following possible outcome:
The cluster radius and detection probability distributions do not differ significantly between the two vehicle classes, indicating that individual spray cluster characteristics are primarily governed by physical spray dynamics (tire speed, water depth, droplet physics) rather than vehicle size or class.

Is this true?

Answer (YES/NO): YES